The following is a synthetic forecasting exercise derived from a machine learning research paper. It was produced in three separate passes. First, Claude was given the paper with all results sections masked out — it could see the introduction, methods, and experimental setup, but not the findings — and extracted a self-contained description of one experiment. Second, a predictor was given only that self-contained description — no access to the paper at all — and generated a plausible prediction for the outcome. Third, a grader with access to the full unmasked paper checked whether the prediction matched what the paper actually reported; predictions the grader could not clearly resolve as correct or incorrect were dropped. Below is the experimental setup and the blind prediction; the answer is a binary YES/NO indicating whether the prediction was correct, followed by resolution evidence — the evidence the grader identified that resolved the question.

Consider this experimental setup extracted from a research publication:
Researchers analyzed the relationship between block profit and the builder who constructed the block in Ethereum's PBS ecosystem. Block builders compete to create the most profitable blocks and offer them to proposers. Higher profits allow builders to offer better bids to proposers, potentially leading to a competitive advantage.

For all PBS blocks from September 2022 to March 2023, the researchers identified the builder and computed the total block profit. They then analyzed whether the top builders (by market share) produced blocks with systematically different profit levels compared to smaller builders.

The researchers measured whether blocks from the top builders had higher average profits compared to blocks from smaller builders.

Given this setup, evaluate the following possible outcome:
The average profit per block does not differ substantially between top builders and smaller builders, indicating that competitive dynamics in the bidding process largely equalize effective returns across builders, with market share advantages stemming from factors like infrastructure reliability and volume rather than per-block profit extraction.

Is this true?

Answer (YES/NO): NO